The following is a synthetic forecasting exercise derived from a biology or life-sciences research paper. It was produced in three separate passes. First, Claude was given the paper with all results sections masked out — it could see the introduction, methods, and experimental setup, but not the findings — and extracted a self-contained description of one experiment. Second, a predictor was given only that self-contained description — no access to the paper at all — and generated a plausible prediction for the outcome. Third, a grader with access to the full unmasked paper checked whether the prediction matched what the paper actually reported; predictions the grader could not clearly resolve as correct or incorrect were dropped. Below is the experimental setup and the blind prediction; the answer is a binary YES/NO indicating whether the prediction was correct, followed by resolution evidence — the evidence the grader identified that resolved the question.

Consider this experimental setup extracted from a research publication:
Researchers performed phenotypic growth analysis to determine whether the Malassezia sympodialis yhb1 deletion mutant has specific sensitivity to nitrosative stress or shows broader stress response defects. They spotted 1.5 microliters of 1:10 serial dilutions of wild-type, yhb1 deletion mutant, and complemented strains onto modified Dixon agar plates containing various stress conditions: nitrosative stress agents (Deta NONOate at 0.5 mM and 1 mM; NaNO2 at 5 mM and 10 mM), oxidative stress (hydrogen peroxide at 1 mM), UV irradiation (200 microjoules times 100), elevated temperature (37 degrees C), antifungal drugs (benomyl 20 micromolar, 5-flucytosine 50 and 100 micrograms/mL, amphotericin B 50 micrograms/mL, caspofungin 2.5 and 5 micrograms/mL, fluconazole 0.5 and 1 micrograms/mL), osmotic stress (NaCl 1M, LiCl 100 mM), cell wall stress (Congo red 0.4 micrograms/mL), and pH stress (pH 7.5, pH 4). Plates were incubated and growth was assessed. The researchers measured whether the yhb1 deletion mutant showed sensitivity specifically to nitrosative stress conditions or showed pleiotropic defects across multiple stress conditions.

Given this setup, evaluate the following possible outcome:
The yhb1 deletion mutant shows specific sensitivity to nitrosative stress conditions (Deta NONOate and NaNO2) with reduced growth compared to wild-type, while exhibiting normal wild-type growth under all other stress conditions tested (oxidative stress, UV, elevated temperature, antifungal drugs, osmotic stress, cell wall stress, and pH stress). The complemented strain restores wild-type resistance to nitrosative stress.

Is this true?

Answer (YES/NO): YES